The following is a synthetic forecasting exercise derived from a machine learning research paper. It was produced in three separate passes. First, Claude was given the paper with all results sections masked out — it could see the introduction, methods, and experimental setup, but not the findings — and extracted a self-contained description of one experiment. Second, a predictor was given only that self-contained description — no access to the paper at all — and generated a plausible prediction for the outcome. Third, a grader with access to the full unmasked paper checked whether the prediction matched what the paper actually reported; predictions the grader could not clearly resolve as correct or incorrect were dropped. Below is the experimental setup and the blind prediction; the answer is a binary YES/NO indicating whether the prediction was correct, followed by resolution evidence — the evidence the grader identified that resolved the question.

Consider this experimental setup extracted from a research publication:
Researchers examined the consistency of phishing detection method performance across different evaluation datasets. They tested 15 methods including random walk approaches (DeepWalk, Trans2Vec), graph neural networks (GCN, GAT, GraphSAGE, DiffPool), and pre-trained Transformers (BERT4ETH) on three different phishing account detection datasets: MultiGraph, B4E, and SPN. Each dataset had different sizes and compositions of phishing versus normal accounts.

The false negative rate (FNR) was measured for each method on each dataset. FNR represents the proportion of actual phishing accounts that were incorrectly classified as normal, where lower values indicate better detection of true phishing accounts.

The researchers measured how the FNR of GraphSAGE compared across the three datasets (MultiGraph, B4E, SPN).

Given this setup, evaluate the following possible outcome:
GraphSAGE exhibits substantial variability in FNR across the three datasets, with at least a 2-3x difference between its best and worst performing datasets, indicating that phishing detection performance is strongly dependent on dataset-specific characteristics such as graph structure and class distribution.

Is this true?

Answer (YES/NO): NO